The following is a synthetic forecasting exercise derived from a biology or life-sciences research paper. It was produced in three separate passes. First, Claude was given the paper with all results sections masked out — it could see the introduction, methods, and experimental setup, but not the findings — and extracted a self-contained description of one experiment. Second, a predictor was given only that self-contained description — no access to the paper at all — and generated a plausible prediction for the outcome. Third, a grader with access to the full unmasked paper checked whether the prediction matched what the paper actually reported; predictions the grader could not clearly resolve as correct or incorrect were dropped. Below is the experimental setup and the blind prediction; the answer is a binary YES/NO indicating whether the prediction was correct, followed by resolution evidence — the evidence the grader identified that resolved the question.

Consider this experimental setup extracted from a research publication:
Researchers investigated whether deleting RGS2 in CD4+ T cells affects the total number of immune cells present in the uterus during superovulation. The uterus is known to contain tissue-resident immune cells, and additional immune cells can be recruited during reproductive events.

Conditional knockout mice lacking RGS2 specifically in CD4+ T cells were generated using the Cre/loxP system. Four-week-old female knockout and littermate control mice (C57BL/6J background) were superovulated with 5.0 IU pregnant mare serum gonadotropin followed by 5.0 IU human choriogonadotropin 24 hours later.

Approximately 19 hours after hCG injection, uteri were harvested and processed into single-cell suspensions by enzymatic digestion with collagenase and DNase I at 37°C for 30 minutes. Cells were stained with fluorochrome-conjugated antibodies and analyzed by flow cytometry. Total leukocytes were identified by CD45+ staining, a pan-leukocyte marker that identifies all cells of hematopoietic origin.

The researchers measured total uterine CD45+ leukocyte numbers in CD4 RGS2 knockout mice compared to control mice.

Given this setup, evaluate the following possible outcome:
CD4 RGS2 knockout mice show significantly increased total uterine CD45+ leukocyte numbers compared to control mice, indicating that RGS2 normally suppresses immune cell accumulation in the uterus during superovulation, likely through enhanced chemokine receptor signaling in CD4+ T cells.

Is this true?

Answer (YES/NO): NO